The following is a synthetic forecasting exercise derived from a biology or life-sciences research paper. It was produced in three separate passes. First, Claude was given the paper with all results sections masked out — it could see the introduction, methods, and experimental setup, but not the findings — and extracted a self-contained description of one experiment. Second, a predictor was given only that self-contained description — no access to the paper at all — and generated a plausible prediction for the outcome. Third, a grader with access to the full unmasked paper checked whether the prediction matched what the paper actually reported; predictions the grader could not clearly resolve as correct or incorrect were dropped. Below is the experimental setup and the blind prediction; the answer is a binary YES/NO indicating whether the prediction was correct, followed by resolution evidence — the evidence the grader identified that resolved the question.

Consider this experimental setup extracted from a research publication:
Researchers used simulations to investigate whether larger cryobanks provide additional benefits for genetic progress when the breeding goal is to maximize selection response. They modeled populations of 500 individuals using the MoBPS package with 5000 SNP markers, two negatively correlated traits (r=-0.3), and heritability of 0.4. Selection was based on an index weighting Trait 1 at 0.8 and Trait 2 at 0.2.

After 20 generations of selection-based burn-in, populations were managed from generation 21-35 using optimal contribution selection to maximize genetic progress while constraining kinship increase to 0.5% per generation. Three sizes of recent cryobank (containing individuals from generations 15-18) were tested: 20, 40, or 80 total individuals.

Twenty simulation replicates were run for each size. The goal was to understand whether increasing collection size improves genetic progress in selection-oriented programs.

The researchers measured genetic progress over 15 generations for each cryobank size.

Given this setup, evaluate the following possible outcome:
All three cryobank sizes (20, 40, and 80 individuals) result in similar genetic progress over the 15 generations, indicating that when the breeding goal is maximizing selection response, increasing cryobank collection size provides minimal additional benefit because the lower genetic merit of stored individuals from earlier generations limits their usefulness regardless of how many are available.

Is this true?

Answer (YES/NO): YES